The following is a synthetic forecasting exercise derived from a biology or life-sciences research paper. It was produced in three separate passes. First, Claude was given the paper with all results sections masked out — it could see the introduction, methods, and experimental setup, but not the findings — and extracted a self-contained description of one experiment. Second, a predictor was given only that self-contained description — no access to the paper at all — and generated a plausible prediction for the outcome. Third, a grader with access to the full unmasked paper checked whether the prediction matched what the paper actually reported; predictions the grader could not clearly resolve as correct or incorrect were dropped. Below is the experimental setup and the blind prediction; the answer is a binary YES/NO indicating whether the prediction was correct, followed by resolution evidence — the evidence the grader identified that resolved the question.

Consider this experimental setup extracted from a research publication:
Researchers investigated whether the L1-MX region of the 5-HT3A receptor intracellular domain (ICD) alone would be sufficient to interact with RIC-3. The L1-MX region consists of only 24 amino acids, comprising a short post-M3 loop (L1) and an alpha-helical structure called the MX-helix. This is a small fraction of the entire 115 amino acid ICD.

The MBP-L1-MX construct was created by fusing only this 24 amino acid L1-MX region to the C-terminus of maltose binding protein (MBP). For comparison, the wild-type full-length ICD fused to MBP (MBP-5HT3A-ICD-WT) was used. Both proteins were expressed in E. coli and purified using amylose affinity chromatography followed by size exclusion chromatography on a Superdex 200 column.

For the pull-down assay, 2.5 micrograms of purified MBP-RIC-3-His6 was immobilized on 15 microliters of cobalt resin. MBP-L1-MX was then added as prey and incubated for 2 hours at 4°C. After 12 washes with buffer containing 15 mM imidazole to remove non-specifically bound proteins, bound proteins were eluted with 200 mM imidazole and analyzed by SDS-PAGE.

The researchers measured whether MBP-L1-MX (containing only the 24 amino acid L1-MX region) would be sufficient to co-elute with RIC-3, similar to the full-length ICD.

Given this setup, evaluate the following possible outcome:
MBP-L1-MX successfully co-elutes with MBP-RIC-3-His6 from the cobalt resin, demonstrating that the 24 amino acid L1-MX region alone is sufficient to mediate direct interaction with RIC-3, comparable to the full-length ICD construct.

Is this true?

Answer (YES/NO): YES